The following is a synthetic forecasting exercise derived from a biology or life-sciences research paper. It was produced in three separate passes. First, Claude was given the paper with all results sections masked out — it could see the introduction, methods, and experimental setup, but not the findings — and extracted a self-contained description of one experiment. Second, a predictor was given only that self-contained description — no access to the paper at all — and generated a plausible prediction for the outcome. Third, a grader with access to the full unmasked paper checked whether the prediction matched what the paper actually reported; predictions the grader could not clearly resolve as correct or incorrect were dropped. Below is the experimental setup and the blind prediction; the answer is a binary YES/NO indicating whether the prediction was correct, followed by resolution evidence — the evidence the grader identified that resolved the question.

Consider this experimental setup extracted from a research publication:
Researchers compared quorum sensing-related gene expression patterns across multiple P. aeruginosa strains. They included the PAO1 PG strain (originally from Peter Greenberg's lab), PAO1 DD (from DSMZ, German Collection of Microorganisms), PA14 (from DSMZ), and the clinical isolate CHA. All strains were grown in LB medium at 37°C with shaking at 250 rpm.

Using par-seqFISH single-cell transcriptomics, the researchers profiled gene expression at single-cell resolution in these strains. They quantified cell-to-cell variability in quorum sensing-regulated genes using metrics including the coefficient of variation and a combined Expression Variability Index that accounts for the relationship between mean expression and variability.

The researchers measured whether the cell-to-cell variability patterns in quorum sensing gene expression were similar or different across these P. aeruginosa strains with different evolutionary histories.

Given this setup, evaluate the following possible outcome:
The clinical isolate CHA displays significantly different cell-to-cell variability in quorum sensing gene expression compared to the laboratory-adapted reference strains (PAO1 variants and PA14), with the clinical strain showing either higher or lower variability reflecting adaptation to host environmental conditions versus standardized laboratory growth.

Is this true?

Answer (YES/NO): NO